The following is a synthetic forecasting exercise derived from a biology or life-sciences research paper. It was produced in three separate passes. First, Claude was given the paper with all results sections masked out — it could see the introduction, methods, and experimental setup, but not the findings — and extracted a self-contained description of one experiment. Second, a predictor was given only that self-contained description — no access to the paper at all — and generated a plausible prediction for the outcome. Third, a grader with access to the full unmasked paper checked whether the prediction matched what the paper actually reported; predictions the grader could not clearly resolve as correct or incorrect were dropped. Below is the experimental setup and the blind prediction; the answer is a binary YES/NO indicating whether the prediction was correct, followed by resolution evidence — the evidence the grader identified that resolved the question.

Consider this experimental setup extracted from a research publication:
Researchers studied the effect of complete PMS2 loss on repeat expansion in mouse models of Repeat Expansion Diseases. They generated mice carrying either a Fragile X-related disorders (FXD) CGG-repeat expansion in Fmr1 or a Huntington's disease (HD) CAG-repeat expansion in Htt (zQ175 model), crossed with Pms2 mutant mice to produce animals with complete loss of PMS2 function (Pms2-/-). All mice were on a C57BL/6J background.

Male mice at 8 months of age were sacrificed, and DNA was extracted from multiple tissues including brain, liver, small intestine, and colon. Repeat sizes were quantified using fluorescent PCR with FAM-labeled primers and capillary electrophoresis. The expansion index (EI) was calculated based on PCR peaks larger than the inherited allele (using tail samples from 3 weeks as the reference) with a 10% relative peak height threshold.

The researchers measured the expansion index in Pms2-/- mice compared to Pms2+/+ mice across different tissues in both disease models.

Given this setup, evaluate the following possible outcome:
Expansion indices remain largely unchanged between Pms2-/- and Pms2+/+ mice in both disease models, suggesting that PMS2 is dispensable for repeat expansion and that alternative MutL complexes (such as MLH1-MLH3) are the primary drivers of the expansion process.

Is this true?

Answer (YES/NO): NO